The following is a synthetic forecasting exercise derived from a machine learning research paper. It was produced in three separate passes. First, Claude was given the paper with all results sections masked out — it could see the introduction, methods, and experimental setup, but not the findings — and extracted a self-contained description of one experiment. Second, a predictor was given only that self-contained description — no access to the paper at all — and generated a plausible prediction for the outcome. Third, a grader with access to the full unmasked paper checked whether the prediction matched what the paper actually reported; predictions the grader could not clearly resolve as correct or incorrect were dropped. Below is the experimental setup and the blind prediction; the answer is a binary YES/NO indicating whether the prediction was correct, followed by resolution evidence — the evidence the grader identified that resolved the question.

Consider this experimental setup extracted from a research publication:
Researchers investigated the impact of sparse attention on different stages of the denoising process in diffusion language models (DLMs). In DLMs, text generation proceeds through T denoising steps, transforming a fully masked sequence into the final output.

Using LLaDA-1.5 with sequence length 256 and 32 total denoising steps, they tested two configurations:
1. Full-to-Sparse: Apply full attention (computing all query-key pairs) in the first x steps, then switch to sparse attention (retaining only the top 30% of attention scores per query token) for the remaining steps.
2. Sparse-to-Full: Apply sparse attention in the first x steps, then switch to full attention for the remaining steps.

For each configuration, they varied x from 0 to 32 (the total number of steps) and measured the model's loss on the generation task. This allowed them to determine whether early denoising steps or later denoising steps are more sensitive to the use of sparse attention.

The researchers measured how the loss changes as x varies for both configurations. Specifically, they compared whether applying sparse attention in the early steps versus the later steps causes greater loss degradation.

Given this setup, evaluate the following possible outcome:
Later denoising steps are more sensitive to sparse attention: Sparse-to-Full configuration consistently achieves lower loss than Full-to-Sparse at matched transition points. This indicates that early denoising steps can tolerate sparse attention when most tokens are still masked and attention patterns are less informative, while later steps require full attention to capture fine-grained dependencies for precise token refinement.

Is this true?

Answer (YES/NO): NO